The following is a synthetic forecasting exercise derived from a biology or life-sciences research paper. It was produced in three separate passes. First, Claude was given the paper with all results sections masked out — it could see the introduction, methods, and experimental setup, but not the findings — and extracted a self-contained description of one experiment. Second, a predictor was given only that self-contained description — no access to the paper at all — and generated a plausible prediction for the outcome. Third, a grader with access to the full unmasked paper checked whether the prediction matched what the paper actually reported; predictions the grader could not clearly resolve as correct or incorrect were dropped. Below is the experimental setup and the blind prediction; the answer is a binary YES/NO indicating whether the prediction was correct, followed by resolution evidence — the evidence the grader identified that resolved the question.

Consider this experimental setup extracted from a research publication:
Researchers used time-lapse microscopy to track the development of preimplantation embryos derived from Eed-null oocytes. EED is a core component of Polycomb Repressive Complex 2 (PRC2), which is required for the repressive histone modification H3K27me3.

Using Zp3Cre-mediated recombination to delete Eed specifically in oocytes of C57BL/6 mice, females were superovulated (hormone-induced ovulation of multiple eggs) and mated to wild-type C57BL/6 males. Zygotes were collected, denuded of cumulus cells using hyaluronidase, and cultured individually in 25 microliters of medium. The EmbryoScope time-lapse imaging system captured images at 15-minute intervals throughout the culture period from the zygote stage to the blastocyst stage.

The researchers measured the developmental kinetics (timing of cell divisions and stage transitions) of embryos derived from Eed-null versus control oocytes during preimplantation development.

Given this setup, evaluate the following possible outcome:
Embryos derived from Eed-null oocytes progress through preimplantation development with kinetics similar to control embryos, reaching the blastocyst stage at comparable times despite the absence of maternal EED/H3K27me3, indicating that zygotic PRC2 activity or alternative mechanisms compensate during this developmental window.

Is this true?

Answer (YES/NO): NO